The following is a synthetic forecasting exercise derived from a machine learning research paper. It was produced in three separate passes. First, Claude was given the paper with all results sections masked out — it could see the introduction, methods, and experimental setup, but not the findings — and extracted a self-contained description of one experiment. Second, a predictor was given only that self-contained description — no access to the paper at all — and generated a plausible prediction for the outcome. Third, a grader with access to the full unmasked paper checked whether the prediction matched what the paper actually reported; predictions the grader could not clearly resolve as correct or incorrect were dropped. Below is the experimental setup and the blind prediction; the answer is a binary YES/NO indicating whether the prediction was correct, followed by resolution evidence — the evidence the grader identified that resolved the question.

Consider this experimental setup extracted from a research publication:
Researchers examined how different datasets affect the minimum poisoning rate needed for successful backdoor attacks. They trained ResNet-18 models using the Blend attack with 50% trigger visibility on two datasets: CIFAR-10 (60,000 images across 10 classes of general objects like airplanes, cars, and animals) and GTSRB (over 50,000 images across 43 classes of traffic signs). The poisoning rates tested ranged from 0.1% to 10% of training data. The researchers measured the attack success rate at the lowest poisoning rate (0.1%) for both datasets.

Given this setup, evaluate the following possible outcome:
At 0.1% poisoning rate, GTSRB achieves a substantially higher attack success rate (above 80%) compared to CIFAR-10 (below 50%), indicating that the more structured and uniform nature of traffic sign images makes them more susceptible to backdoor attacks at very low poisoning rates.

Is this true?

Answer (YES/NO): NO